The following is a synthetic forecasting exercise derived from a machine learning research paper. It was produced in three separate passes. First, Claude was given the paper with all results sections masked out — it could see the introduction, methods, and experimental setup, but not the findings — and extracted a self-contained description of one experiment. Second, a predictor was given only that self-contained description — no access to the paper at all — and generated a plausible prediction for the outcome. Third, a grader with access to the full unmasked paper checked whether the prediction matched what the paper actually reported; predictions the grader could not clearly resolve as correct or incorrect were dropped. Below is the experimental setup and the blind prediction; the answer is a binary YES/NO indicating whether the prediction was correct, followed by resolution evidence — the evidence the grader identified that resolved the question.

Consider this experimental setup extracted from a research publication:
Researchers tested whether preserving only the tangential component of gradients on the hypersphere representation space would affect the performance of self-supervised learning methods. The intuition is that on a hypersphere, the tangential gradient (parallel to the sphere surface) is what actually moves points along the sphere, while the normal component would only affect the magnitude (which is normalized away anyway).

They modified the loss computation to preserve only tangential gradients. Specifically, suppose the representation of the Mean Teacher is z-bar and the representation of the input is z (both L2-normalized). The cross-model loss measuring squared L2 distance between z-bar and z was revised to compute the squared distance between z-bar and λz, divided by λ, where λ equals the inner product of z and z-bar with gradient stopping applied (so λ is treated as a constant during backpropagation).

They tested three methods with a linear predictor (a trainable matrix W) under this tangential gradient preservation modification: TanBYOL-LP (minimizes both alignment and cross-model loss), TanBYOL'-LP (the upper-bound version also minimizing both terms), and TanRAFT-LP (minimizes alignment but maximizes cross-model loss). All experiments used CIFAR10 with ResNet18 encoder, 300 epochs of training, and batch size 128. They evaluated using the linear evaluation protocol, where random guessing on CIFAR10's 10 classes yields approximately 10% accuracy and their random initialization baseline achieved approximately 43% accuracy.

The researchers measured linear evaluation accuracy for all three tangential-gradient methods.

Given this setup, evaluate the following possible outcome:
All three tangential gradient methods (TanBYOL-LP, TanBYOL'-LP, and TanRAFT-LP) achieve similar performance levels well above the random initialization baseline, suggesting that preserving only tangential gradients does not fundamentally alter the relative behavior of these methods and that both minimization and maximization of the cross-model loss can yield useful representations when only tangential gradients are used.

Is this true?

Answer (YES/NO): YES